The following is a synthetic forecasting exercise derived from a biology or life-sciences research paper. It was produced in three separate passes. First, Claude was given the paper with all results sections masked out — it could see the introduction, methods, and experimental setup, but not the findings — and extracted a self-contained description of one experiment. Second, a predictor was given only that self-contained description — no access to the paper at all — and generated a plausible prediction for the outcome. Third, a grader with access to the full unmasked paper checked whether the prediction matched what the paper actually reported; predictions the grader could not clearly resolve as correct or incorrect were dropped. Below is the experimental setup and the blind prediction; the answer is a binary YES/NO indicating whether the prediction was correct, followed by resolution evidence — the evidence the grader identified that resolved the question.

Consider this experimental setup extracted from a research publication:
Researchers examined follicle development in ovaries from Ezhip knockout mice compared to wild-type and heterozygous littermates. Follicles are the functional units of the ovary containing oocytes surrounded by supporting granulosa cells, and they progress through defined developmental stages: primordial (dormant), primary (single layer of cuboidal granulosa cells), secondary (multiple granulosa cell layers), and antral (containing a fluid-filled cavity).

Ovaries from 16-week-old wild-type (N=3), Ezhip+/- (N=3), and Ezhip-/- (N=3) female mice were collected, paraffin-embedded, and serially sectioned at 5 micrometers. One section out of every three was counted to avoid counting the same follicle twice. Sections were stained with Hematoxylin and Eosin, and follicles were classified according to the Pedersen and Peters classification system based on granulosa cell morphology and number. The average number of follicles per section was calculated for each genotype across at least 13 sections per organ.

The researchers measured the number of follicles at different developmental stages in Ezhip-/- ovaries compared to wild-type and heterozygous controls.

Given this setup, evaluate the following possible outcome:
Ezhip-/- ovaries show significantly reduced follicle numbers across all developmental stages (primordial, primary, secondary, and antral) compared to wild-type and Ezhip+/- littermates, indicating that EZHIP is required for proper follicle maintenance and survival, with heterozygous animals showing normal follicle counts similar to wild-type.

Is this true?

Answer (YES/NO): NO